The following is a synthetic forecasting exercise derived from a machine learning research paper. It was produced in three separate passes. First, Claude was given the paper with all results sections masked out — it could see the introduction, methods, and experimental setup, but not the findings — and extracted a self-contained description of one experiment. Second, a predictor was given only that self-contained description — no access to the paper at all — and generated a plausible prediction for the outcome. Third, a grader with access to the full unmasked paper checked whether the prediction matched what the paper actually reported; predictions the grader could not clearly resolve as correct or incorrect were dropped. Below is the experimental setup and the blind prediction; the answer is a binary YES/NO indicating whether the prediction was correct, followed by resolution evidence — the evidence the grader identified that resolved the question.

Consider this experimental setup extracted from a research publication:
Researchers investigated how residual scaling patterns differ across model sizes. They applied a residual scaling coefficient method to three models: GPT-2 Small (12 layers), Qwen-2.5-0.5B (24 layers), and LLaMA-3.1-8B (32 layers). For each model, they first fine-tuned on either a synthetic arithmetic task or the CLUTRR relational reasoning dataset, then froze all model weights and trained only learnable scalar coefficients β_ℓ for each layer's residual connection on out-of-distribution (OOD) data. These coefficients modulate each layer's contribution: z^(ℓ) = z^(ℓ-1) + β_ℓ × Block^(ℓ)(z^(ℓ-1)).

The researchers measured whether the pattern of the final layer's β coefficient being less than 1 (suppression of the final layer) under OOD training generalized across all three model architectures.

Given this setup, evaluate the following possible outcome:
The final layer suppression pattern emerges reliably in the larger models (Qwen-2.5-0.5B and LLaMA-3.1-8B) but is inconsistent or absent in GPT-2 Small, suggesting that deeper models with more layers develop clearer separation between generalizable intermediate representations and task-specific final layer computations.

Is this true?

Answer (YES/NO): NO